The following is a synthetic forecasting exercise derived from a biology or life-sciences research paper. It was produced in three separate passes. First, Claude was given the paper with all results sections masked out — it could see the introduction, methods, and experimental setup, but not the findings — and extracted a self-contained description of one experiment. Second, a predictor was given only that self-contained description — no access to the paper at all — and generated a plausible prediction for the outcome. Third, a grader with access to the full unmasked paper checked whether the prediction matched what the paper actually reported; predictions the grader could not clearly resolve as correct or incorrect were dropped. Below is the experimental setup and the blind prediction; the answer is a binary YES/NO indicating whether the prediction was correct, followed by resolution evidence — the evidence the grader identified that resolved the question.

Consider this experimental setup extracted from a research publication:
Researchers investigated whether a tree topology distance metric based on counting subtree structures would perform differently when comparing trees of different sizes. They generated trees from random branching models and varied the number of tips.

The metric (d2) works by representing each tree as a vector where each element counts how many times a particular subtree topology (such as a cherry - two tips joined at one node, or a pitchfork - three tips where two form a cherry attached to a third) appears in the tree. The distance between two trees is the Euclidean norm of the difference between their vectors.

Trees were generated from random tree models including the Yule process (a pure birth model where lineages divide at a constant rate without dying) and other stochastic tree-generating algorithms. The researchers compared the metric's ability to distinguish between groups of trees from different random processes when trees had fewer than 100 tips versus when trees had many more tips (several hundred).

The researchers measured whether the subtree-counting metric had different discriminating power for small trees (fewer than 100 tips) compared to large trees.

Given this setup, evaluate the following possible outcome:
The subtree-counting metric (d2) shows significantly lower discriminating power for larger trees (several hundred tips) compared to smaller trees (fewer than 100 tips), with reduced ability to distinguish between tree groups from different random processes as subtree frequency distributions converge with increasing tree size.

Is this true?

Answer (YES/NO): NO